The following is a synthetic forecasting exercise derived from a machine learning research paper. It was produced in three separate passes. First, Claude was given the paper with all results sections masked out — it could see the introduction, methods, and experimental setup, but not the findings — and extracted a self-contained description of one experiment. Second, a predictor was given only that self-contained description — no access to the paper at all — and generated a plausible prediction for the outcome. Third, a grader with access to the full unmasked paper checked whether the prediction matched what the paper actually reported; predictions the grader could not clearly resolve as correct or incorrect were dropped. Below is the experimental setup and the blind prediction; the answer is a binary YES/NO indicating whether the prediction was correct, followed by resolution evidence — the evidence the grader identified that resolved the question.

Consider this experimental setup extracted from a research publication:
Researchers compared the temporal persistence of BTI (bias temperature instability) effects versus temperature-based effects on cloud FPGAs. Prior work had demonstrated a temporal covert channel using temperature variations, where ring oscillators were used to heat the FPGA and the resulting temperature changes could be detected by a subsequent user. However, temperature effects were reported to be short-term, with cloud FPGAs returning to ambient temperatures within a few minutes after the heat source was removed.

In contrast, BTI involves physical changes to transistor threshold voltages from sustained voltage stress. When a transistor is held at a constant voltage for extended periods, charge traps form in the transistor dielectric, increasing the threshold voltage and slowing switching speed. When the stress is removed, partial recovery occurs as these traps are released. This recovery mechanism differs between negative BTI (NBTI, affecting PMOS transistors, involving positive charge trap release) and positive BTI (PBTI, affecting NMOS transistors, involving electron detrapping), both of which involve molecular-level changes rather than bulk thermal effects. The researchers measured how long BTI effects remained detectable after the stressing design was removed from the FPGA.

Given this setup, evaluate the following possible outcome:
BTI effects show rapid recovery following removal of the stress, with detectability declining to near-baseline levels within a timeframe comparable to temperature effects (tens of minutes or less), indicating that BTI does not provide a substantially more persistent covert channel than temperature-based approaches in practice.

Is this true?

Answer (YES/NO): NO